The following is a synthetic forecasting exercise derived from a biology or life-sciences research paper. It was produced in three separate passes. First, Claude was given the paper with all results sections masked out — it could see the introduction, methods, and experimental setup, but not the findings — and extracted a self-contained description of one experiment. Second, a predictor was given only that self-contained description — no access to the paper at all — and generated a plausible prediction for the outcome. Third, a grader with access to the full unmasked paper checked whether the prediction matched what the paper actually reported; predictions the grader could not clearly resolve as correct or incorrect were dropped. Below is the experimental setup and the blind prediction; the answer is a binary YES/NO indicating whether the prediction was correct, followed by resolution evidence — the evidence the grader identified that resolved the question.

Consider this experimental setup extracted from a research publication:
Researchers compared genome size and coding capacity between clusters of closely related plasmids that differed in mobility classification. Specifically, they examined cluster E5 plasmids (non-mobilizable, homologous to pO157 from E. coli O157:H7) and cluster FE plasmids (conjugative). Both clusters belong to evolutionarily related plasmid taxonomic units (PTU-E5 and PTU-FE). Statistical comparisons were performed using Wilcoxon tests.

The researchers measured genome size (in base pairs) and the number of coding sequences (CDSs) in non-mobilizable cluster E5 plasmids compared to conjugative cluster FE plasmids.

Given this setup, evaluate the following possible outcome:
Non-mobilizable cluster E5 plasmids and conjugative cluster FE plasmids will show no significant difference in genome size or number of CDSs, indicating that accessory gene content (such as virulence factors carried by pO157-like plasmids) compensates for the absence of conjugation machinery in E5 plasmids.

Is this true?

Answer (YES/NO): NO